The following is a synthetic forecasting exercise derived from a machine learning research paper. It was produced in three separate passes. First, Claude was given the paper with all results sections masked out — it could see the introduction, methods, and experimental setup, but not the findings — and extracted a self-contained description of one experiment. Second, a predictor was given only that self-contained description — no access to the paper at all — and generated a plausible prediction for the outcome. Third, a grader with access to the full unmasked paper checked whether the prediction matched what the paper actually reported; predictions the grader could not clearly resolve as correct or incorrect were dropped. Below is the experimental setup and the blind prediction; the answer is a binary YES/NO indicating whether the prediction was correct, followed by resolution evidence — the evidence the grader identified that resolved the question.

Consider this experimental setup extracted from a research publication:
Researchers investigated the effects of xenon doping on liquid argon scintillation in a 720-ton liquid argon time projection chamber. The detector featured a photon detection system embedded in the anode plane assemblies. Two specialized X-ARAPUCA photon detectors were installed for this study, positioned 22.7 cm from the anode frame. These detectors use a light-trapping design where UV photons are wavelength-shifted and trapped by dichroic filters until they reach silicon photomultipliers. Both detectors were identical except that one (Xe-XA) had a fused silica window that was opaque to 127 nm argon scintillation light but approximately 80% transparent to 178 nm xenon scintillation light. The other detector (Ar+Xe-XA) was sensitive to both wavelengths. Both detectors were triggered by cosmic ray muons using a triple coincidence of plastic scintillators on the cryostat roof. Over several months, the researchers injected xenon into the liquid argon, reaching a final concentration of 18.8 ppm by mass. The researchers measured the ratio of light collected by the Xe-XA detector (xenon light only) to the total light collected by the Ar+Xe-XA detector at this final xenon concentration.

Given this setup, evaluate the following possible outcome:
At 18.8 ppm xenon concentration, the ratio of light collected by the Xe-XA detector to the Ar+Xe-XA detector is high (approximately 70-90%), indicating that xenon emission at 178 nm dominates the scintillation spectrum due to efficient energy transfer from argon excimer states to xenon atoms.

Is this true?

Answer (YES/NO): NO